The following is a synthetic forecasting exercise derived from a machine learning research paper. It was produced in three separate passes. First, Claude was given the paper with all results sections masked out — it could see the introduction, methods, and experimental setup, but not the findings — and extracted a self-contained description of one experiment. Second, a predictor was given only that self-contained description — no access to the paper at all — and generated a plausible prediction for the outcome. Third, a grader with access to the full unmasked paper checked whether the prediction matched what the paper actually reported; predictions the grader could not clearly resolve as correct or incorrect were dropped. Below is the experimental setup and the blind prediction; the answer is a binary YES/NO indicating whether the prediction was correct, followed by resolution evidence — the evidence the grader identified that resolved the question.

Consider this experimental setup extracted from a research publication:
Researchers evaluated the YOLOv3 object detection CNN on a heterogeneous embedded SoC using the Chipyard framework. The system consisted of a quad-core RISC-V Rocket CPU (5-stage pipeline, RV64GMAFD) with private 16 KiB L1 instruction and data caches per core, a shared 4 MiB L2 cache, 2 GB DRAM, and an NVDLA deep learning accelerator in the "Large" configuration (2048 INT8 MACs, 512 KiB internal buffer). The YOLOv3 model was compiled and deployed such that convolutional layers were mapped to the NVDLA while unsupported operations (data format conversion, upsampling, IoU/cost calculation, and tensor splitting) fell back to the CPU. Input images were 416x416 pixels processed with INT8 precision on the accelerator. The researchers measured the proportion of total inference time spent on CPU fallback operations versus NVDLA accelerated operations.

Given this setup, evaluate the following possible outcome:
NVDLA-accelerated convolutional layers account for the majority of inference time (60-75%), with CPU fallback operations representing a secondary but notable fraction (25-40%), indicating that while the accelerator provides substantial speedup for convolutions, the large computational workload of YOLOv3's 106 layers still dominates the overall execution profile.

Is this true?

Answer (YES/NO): NO